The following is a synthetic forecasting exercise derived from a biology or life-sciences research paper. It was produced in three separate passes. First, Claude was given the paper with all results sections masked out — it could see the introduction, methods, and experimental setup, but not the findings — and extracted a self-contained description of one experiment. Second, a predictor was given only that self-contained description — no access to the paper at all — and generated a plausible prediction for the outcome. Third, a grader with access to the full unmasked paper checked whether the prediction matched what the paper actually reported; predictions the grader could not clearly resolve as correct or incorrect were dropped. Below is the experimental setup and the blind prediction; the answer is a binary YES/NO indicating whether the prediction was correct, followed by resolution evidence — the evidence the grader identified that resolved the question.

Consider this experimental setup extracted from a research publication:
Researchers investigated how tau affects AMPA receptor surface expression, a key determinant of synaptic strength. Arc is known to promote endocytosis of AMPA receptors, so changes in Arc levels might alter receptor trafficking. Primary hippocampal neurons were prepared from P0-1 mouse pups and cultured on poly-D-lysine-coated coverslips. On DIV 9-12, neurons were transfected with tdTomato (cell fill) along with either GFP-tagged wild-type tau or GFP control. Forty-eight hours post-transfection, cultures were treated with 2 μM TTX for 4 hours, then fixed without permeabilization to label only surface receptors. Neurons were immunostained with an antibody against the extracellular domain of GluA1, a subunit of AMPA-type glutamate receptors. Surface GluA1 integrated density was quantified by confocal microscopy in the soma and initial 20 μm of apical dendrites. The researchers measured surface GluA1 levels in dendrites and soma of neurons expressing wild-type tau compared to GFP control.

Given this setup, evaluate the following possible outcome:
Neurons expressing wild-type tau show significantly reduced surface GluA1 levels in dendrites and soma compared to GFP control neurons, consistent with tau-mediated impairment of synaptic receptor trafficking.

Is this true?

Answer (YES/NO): NO